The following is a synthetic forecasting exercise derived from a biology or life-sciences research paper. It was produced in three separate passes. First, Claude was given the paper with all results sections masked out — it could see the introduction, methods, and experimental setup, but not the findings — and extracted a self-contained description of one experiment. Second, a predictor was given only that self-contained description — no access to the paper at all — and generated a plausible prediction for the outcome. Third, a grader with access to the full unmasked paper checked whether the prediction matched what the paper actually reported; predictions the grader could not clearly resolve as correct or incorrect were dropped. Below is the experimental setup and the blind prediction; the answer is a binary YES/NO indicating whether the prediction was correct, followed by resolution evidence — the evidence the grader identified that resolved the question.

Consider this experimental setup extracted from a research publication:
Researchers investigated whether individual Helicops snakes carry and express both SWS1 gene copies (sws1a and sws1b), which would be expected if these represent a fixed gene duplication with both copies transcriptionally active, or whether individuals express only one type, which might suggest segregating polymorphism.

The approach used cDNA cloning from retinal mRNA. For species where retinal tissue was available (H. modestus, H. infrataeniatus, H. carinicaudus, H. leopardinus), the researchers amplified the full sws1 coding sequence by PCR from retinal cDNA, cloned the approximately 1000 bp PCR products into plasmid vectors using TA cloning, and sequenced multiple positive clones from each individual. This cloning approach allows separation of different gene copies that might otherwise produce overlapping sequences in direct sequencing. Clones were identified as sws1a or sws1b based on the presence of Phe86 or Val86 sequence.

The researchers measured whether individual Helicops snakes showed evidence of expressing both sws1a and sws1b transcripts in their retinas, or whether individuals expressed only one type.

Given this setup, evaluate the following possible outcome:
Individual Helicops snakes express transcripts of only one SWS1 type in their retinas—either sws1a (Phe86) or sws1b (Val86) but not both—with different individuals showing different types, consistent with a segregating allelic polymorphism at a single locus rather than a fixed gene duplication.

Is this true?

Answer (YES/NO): NO